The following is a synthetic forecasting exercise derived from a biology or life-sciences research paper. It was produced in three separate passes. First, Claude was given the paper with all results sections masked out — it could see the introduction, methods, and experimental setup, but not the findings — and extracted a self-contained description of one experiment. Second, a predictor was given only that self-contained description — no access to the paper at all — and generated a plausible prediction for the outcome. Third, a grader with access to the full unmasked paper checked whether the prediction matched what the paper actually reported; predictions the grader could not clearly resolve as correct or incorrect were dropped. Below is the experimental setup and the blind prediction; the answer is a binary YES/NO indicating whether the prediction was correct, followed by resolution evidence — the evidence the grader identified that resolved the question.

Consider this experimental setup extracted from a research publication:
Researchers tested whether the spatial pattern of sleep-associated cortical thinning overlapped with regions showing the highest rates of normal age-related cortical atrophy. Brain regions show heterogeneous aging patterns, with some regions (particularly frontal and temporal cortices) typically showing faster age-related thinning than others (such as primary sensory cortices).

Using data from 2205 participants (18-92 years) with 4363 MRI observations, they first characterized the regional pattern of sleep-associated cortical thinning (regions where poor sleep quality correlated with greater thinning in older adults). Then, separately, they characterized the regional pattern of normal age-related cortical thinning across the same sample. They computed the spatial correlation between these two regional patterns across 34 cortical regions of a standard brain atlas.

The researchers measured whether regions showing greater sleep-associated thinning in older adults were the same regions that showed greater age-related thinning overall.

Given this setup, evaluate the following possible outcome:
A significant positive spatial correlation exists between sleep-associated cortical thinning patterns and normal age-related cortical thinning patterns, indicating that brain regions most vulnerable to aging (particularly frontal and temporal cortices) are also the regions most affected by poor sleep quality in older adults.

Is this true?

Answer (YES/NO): NO